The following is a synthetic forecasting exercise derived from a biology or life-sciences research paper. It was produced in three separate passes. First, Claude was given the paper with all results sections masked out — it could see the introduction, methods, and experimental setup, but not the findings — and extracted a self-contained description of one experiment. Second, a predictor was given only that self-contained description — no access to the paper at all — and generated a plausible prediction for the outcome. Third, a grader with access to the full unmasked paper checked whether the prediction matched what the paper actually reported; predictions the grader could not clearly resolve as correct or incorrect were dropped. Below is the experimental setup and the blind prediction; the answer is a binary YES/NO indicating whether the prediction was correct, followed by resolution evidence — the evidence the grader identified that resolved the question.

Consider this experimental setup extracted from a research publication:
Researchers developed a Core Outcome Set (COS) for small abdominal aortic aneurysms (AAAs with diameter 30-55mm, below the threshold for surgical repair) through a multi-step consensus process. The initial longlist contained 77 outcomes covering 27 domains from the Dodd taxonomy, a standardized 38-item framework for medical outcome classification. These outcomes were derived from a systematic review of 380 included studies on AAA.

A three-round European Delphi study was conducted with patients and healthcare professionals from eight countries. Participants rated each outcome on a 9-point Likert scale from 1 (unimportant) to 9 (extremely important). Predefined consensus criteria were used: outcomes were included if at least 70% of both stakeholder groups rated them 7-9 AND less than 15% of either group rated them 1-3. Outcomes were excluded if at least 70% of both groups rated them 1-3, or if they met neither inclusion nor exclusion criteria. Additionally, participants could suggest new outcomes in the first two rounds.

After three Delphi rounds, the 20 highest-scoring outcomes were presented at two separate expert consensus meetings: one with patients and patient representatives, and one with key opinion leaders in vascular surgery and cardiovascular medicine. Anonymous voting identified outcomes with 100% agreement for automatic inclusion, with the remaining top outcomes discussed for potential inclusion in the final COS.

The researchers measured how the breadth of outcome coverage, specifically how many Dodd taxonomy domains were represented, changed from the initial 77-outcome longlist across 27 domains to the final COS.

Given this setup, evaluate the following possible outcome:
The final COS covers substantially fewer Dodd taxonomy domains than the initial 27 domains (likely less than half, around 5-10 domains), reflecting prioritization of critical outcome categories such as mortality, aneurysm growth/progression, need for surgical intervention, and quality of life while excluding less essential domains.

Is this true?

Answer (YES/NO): YES